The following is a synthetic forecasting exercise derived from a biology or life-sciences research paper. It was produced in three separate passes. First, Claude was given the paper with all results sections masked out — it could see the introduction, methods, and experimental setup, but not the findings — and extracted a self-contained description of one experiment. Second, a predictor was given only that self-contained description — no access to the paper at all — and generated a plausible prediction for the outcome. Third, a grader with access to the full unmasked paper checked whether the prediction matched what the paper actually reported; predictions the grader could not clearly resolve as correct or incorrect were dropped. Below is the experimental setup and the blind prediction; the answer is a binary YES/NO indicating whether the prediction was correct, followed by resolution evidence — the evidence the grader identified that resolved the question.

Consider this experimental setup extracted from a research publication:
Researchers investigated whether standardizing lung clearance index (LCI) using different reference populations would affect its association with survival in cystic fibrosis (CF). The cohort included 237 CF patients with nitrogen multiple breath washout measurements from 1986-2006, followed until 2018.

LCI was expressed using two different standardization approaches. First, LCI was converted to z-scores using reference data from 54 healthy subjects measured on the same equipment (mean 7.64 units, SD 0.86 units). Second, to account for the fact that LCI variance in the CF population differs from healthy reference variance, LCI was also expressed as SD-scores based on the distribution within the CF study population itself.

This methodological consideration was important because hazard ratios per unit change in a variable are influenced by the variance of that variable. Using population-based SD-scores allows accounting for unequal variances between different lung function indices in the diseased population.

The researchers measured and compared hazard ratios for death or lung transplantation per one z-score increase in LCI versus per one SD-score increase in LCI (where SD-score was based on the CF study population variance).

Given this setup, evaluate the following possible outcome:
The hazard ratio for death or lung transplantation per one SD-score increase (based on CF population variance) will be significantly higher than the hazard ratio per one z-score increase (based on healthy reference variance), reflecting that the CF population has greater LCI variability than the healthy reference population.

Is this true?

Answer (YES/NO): YES